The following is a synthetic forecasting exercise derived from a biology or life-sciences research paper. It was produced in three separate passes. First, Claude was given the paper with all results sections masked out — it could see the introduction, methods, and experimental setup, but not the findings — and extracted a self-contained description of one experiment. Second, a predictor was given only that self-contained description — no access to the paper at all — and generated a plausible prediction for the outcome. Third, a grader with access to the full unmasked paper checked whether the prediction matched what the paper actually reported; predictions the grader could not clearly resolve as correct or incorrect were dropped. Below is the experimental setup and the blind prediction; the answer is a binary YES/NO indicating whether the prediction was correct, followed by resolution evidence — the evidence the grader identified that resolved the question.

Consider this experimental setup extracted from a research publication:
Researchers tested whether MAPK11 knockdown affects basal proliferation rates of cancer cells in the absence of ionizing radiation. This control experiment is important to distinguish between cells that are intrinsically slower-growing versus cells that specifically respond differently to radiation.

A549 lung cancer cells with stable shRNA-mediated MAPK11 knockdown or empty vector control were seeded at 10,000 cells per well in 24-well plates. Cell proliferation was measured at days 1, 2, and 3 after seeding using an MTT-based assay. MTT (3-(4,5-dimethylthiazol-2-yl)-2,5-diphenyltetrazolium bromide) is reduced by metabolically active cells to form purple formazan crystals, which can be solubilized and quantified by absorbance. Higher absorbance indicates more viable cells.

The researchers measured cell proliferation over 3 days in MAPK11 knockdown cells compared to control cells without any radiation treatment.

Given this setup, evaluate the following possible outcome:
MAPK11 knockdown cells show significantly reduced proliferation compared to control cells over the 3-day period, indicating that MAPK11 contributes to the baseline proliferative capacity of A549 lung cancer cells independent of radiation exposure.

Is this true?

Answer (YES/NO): NO